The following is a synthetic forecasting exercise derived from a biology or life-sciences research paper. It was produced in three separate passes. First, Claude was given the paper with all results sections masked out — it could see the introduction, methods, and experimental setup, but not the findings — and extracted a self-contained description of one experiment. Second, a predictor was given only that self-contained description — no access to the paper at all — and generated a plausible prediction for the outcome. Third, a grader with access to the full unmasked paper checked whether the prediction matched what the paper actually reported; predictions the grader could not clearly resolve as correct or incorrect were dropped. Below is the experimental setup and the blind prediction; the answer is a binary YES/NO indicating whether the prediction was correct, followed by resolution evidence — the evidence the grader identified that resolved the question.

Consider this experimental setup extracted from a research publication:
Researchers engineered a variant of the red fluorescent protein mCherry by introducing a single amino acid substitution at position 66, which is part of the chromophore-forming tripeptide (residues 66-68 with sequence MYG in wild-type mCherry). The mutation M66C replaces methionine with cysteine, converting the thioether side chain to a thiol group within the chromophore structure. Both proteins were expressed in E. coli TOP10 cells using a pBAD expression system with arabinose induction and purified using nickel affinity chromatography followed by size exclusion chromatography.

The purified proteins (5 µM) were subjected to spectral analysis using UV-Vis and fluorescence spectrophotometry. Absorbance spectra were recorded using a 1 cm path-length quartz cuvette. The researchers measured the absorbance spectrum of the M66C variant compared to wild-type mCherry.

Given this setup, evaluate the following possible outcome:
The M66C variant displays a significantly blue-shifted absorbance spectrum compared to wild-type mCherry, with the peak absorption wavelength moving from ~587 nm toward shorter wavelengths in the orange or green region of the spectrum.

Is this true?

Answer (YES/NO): YES